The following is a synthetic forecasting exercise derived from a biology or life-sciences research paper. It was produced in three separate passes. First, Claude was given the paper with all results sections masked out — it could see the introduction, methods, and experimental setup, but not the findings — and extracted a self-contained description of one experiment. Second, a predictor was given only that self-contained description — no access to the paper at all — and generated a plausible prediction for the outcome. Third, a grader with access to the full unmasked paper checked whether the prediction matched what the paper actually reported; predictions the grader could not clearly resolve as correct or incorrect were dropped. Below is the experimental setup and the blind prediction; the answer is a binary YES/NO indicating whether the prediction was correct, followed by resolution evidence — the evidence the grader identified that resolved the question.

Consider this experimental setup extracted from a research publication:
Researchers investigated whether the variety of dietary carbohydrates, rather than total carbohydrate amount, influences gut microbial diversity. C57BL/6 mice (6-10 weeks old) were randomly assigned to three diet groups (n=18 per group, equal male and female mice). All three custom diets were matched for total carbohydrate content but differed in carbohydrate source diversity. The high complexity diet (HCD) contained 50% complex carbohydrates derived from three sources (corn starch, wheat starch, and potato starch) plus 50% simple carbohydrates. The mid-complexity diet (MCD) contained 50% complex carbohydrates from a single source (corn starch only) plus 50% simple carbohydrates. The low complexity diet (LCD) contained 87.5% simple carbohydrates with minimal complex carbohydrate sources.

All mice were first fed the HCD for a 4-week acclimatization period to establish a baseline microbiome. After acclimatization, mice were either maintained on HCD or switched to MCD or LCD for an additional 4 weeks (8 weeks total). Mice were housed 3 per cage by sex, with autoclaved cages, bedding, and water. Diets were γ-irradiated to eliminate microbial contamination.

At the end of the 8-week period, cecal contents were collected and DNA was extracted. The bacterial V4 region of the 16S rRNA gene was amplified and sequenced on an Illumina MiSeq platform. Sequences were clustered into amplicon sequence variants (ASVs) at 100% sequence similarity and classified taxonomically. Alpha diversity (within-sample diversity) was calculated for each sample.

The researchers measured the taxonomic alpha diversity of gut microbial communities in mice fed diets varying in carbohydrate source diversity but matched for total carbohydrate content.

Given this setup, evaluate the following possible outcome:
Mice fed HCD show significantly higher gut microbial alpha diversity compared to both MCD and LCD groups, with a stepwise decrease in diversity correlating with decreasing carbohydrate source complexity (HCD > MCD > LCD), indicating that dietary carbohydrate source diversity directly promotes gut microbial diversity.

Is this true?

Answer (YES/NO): NO